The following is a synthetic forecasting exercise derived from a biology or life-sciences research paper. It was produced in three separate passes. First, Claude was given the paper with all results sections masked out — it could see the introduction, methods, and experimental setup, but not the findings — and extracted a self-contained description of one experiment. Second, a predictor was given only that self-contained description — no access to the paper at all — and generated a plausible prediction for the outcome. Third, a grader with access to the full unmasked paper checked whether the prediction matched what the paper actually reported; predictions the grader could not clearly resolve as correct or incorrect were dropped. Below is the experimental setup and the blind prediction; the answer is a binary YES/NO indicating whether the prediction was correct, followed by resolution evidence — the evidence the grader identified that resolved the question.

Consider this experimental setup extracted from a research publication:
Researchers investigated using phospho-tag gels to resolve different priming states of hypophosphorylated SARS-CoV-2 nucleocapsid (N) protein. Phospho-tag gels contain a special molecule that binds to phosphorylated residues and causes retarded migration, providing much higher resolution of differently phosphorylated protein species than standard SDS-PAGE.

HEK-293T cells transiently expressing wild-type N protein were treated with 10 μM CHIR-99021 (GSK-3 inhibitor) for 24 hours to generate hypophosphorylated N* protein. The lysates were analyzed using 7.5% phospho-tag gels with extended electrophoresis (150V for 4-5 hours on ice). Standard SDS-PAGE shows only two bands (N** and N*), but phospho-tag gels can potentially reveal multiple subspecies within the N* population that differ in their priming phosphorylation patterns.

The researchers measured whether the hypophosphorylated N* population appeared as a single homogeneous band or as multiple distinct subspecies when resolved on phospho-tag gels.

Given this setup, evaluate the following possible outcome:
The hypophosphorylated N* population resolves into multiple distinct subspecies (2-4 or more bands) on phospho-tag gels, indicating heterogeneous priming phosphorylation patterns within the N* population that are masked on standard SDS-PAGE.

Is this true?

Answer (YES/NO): YES